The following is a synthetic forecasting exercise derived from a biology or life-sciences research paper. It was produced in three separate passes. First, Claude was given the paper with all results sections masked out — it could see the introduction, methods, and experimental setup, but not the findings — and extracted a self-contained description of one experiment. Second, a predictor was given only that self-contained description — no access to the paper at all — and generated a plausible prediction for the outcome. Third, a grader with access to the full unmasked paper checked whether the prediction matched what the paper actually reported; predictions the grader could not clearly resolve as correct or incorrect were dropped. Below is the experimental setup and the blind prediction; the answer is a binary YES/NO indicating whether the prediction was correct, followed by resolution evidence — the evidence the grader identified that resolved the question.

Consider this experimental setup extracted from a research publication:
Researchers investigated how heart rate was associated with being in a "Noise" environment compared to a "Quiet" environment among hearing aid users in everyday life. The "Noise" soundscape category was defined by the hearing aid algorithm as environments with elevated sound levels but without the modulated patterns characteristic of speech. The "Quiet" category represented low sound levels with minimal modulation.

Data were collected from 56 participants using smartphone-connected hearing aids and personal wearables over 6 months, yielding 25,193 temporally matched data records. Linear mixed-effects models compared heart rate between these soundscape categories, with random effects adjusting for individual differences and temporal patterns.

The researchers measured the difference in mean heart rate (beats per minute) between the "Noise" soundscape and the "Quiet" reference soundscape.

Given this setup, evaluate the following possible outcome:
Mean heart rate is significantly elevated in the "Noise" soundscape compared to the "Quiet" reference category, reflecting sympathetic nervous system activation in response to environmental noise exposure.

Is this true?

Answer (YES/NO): YES